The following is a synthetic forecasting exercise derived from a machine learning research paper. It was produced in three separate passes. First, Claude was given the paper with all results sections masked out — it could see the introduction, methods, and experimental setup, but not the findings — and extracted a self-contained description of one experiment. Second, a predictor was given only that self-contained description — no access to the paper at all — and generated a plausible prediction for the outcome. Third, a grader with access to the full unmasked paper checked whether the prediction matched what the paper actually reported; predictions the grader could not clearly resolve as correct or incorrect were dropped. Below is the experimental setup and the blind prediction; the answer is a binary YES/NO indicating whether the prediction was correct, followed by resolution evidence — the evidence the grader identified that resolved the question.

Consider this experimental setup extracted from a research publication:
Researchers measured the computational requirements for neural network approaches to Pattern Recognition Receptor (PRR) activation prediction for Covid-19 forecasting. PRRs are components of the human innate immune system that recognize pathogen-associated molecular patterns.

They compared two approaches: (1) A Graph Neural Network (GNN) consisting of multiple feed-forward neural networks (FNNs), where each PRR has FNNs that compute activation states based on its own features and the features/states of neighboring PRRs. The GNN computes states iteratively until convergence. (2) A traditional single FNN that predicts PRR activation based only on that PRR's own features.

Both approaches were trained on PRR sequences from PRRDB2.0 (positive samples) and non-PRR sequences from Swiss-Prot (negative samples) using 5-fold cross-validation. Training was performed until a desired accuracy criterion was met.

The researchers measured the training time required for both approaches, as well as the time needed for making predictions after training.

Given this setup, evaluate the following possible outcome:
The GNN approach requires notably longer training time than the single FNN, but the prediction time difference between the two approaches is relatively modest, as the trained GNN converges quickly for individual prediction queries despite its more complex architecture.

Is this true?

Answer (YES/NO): YES